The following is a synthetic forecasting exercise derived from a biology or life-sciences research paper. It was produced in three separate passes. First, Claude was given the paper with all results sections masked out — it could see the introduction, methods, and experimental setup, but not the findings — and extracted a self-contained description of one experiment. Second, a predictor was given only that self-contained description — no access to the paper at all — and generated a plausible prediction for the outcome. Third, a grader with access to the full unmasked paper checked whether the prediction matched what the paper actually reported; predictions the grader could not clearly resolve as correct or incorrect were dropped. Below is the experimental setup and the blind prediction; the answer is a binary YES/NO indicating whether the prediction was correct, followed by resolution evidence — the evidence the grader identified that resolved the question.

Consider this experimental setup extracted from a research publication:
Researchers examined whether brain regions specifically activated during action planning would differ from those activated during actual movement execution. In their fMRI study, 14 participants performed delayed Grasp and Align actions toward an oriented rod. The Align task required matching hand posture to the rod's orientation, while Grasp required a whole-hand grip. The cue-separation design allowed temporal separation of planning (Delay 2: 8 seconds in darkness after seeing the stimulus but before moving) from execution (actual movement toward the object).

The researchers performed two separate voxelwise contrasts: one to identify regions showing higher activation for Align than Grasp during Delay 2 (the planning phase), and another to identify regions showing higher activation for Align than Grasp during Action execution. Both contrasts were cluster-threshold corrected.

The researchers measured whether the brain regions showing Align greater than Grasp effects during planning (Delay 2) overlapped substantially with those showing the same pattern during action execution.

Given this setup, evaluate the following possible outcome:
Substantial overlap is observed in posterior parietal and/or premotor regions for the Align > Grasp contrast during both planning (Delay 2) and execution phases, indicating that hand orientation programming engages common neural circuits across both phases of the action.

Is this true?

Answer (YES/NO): NO